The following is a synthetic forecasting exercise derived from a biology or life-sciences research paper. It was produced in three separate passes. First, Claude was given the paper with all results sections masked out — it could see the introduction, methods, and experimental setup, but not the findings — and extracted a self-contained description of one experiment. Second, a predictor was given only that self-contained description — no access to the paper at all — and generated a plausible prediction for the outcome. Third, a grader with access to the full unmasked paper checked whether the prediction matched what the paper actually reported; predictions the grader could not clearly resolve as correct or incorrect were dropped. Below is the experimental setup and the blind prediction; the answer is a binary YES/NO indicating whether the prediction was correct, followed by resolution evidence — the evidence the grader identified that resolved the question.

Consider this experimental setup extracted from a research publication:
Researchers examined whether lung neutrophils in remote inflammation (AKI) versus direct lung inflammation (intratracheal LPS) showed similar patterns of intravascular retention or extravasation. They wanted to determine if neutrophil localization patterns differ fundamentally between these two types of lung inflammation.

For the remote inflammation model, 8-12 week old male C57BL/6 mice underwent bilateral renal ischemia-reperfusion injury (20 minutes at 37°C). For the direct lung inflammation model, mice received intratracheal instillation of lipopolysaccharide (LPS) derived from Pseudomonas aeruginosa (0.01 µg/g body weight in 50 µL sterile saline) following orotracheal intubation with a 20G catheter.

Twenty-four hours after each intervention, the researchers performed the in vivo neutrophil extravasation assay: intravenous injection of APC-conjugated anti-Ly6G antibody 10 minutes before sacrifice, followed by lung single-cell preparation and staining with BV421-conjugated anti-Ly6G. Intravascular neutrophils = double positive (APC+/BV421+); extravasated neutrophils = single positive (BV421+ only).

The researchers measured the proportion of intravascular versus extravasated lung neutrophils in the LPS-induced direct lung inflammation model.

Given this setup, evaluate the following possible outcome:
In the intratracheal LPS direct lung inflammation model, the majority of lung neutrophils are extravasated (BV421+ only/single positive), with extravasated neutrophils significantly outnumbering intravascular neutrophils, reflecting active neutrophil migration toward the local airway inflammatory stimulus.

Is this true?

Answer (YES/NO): YES